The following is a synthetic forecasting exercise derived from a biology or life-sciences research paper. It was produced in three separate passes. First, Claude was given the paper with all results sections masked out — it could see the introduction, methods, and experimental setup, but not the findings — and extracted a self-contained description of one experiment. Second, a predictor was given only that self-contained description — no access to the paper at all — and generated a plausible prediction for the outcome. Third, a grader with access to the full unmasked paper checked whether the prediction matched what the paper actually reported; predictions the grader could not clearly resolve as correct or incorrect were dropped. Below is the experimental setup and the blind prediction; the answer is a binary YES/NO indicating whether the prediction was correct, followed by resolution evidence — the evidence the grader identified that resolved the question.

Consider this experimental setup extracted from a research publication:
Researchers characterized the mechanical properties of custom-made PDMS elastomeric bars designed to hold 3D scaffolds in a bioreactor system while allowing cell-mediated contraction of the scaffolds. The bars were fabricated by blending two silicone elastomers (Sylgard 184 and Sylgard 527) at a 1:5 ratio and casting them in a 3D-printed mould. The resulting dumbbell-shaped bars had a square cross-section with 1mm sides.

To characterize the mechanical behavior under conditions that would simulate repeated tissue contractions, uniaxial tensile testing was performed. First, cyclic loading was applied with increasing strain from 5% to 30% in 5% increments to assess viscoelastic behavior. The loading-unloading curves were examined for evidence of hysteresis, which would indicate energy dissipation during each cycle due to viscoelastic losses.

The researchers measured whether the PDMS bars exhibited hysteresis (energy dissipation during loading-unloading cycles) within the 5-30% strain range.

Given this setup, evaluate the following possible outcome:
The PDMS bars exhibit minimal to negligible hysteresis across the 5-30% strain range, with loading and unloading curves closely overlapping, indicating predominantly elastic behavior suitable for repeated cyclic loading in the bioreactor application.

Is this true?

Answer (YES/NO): YES